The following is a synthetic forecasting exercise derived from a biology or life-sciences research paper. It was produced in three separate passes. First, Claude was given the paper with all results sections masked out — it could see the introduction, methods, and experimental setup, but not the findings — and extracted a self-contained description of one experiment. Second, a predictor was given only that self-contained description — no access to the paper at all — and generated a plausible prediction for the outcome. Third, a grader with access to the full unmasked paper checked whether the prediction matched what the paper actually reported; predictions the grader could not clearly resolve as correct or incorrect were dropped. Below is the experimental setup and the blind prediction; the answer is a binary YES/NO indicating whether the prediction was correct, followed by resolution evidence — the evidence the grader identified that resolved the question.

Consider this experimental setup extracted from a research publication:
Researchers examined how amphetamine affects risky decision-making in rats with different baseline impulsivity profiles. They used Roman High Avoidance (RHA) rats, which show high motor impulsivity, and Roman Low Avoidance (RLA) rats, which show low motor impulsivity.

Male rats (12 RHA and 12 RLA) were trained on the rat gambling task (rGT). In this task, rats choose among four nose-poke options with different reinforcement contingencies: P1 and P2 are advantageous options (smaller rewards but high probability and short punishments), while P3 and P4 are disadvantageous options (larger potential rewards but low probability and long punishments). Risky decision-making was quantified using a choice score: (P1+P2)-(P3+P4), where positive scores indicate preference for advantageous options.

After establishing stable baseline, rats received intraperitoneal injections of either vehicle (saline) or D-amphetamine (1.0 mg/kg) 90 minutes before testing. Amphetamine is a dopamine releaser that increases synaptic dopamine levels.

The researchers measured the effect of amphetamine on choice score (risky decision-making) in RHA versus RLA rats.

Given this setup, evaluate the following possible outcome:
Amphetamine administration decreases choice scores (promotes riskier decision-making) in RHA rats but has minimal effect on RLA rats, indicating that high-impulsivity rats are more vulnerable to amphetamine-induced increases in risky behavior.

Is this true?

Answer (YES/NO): NO